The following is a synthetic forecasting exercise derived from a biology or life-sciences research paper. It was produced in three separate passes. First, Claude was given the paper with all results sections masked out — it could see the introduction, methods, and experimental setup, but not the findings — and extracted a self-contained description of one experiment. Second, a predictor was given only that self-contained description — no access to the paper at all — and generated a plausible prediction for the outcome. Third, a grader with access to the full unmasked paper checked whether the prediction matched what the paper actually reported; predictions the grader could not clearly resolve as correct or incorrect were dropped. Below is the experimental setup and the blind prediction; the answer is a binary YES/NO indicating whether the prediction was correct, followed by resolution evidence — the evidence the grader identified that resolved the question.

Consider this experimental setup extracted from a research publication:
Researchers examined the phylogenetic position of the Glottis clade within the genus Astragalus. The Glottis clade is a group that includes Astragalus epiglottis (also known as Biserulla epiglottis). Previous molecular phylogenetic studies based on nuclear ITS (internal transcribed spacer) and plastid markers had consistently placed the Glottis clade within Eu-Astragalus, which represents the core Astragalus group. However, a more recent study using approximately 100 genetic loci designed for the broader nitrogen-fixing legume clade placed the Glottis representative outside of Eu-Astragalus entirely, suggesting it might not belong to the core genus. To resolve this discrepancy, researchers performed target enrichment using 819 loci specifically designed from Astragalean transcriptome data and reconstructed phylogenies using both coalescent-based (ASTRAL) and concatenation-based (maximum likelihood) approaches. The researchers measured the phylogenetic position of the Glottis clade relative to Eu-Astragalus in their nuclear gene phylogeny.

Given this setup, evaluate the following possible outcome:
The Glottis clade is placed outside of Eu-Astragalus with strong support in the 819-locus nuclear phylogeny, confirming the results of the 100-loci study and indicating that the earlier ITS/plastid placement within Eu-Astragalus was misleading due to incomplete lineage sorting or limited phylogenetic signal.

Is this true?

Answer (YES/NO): NO